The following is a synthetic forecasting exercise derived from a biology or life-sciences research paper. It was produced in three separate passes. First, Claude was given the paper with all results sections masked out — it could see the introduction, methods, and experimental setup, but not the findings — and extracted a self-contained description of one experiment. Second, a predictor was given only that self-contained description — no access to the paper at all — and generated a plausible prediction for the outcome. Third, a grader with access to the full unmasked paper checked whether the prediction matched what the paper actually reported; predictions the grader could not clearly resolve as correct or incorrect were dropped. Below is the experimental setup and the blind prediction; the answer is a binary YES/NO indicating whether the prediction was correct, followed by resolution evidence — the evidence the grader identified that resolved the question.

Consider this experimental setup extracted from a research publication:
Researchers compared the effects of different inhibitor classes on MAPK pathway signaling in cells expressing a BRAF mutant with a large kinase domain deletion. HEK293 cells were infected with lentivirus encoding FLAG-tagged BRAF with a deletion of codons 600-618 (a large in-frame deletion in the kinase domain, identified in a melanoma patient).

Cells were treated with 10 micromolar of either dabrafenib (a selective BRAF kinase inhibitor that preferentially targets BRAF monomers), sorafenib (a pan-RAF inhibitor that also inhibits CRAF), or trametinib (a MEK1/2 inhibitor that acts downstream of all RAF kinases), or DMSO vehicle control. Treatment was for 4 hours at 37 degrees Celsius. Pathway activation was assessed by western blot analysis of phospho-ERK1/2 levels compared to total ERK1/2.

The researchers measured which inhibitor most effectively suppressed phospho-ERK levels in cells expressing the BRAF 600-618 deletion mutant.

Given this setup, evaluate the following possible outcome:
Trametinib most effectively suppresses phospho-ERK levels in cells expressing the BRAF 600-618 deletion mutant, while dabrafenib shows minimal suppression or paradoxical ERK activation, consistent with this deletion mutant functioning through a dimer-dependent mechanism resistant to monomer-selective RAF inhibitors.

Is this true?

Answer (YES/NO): NO